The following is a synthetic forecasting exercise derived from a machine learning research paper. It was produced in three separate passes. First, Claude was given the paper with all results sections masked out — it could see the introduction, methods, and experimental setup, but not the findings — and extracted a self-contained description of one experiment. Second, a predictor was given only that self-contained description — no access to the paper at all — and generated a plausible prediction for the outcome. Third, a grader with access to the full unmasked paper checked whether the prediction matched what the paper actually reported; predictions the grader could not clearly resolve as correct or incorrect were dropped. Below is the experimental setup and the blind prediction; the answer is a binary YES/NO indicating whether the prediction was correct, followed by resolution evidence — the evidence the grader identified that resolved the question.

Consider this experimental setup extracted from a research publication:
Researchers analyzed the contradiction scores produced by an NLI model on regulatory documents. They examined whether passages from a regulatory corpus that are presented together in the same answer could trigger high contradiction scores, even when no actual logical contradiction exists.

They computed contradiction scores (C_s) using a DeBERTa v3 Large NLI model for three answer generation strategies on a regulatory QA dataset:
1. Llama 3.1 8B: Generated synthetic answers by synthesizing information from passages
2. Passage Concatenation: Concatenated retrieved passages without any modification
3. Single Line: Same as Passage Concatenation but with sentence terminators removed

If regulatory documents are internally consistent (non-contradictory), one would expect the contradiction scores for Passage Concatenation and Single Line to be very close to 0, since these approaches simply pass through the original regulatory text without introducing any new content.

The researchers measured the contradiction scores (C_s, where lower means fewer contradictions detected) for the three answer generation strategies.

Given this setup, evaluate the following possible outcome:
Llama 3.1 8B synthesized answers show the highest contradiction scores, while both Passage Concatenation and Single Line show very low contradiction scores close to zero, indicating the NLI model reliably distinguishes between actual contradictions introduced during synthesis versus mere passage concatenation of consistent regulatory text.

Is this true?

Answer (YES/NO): NO